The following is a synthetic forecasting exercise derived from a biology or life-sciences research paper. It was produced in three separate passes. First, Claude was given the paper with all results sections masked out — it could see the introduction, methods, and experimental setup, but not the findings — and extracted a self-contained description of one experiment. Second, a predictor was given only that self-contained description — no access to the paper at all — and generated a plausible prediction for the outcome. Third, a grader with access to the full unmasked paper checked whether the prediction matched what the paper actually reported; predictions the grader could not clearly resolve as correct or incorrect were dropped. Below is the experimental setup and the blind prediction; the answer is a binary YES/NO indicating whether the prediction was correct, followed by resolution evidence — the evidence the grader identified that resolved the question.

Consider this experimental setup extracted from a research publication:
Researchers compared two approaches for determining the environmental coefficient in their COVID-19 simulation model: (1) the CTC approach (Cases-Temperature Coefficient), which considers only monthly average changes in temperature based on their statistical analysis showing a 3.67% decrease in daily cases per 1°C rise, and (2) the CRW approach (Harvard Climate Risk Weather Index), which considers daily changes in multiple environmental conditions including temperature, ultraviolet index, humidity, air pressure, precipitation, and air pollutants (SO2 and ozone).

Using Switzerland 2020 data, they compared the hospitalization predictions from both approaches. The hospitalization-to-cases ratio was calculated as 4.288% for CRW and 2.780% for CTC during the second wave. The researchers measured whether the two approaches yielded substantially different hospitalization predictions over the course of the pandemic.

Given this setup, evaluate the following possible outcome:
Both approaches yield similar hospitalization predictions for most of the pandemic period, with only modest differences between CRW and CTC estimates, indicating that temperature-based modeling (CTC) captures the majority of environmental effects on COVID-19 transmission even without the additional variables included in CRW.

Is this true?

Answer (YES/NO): YES